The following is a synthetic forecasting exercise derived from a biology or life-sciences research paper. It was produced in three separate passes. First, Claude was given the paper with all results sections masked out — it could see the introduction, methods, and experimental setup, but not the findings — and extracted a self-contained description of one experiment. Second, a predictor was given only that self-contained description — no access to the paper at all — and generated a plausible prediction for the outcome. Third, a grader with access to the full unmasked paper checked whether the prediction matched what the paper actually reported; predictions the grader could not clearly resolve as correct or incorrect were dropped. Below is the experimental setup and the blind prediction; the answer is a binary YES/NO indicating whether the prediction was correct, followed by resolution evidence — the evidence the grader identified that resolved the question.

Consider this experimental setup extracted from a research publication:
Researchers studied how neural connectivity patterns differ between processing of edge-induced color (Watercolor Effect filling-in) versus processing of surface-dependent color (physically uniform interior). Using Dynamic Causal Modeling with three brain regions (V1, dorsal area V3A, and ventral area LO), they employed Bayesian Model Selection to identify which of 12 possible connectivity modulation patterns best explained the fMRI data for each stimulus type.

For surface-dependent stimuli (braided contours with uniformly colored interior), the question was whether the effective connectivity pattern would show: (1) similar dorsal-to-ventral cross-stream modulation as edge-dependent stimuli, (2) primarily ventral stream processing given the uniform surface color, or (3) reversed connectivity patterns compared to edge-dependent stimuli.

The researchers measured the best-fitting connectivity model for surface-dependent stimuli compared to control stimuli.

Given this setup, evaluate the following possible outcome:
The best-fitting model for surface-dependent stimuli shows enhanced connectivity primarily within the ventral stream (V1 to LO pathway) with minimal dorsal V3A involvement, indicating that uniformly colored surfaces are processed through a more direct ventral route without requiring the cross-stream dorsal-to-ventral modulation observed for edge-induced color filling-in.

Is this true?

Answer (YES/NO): NO